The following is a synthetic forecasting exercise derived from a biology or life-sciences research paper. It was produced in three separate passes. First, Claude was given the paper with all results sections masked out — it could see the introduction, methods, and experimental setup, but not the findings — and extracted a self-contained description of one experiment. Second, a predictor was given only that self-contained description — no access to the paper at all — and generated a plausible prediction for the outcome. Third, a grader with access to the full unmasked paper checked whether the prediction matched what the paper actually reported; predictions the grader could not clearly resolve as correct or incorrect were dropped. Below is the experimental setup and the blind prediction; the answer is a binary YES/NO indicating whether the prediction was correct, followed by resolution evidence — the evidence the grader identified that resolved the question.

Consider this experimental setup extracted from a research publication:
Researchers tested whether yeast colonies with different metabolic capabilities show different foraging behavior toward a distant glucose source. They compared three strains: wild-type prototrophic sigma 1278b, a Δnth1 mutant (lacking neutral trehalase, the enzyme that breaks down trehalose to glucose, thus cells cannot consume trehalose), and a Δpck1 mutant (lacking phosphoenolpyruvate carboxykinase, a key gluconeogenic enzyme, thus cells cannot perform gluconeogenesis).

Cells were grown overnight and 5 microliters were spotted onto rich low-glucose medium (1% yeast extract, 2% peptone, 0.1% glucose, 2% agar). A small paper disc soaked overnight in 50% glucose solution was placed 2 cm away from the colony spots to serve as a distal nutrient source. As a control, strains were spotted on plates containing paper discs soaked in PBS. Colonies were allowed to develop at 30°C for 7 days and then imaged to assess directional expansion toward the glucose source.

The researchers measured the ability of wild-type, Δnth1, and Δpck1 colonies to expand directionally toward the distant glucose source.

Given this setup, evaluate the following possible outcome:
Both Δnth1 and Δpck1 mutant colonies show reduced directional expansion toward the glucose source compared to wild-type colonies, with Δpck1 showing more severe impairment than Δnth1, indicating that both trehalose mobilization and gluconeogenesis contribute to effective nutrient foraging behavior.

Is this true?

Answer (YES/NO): NO